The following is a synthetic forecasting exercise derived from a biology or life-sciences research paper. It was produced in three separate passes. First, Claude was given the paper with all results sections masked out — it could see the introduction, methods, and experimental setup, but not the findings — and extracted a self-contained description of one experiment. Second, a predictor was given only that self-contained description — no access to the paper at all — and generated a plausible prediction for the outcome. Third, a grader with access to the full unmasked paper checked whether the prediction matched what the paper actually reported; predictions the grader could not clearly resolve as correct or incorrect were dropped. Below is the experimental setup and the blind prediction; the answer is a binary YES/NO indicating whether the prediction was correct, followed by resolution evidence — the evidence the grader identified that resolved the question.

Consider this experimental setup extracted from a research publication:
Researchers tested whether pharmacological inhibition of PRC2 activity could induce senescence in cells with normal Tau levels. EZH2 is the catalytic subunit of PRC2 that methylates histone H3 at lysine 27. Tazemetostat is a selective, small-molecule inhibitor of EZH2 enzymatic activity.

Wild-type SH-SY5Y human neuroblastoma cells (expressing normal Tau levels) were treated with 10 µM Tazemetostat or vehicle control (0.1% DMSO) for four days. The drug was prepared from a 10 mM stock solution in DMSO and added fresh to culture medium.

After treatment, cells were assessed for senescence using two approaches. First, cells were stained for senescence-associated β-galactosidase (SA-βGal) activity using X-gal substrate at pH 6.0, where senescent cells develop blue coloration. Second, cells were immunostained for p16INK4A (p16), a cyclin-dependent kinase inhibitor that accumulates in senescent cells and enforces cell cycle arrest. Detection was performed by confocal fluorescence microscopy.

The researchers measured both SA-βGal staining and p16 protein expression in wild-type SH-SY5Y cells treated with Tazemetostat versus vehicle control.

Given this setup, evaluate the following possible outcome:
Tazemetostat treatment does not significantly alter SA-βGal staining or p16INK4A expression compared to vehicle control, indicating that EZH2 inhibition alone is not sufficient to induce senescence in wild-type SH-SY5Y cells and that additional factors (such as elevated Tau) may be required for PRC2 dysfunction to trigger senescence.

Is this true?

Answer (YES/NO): NO